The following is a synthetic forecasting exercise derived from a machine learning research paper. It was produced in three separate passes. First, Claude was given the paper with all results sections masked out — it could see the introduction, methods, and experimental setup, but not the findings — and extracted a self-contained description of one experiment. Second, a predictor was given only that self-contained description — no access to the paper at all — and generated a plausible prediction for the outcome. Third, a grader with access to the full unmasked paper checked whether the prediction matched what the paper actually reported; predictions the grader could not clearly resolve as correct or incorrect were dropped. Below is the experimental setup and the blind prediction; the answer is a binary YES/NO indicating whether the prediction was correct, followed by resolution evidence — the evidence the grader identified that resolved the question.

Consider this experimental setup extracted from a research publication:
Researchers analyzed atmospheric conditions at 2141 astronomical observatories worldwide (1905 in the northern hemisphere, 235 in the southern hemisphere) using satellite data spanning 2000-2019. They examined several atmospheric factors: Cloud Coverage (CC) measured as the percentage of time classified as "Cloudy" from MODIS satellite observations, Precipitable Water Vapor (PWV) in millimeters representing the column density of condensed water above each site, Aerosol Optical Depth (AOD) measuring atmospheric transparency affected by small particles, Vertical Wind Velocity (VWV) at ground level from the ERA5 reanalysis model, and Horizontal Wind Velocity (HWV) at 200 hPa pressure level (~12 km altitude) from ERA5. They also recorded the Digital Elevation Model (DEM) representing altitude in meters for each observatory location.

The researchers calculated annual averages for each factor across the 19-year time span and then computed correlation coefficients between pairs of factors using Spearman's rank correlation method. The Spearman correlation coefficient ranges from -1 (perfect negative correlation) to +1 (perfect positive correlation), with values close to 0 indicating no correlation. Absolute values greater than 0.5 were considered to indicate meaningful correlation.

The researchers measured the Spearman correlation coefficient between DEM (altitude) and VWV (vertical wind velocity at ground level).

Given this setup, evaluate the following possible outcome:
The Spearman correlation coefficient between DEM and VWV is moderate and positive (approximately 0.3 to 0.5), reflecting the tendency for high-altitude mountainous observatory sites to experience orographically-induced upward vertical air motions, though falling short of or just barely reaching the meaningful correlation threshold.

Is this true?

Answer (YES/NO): NO